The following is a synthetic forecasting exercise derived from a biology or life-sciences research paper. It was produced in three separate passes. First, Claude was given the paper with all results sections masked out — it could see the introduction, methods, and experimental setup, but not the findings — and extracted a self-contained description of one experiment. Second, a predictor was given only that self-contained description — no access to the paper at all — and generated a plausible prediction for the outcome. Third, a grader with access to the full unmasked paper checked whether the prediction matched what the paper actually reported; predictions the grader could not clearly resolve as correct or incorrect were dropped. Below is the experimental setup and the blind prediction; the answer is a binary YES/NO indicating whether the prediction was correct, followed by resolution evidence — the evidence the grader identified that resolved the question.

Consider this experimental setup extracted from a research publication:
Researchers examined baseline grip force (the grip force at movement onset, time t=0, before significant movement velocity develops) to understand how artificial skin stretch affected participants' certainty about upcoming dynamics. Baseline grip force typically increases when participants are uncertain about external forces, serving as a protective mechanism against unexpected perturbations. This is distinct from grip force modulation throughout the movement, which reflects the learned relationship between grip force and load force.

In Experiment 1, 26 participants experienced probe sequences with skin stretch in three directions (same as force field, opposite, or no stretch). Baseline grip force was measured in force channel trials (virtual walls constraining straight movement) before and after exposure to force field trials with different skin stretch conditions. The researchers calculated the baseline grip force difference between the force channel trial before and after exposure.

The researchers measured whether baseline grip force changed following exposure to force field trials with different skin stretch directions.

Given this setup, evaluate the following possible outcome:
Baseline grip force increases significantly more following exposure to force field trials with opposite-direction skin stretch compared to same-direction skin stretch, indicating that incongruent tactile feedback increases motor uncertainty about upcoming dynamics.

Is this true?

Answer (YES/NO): NO